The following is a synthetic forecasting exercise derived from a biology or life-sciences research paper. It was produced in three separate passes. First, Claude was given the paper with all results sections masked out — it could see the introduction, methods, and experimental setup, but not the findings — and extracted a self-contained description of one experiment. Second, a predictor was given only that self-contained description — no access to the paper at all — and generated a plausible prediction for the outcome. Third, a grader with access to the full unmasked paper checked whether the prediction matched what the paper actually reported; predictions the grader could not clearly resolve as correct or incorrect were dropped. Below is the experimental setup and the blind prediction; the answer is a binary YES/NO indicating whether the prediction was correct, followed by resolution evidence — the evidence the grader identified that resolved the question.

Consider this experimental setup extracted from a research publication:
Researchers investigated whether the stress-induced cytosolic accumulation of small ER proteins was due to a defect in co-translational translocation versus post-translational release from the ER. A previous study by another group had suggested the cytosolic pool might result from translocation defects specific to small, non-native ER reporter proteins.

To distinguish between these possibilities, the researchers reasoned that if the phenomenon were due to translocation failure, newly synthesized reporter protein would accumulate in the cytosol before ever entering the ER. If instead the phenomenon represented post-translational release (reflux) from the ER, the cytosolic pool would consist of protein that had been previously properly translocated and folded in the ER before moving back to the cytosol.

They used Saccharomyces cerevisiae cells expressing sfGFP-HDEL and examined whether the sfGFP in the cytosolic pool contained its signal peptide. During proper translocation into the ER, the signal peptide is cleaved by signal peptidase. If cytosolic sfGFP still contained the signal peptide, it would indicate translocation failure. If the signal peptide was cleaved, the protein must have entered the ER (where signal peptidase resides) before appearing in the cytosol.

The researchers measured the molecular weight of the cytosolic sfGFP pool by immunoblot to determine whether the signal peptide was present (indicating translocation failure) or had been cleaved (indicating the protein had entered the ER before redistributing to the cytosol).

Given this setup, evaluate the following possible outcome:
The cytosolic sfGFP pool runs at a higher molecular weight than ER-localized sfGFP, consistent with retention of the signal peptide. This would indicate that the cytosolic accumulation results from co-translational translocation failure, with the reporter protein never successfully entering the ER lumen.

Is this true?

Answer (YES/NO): NO